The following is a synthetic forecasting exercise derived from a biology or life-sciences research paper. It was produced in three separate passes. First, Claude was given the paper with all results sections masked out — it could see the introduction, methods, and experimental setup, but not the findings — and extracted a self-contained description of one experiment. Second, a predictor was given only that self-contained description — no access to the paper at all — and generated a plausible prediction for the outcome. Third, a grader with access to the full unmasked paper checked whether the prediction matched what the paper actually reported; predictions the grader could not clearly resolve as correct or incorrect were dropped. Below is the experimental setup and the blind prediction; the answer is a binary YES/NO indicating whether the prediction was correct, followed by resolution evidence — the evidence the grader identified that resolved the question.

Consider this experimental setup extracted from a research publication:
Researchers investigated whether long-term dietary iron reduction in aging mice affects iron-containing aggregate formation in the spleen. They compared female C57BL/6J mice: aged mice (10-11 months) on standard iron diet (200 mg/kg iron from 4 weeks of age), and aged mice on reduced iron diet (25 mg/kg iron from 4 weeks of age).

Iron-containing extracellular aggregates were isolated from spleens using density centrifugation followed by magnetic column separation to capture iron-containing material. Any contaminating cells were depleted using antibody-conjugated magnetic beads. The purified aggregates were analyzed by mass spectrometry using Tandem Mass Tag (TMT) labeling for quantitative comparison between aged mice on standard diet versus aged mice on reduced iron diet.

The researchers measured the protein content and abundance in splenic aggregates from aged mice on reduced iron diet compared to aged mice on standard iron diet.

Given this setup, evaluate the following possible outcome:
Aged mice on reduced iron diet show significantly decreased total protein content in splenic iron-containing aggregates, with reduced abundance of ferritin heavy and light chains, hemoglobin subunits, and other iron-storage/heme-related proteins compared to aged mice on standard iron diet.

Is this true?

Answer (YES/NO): NO